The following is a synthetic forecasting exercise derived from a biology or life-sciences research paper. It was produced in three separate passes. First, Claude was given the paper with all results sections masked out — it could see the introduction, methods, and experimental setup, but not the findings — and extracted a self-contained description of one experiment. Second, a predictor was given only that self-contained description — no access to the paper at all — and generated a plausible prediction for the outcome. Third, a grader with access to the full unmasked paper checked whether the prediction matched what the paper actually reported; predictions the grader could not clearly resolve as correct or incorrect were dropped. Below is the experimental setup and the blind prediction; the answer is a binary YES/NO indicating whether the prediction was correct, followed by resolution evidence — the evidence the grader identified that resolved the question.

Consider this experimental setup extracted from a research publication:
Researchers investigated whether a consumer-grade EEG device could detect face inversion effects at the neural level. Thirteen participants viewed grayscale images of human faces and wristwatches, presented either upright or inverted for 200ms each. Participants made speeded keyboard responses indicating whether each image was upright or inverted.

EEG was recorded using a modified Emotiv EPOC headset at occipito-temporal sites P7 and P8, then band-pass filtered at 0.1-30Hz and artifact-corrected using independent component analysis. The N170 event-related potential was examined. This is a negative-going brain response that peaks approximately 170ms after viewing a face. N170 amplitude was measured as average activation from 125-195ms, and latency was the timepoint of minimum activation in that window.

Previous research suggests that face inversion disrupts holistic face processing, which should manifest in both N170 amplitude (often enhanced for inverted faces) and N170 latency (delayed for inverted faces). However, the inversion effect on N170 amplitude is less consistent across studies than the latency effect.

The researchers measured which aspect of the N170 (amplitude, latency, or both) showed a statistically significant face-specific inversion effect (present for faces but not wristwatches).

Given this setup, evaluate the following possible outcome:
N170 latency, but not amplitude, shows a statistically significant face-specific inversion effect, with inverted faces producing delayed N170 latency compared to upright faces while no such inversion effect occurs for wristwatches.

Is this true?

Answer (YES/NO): NO